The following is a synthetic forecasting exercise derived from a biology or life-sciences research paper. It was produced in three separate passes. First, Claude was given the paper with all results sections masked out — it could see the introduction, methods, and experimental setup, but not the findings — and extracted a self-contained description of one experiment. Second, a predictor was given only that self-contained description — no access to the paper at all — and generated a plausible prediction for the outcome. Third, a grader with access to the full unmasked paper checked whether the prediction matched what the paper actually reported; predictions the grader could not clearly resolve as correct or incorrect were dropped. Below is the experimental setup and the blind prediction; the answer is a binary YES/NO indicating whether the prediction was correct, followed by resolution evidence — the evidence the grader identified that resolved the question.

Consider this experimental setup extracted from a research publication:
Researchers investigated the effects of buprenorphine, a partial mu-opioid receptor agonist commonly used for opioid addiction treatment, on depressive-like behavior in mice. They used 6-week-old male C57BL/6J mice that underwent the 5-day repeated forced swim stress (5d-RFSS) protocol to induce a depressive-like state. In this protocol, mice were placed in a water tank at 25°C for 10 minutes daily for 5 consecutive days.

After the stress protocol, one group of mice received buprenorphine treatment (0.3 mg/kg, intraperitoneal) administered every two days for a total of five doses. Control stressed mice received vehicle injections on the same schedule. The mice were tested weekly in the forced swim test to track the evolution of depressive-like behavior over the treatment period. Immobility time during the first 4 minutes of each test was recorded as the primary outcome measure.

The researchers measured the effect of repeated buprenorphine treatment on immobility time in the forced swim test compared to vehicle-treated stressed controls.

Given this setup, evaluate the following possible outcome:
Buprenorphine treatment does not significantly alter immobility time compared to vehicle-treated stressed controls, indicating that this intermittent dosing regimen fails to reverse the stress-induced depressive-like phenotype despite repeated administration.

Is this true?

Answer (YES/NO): NO